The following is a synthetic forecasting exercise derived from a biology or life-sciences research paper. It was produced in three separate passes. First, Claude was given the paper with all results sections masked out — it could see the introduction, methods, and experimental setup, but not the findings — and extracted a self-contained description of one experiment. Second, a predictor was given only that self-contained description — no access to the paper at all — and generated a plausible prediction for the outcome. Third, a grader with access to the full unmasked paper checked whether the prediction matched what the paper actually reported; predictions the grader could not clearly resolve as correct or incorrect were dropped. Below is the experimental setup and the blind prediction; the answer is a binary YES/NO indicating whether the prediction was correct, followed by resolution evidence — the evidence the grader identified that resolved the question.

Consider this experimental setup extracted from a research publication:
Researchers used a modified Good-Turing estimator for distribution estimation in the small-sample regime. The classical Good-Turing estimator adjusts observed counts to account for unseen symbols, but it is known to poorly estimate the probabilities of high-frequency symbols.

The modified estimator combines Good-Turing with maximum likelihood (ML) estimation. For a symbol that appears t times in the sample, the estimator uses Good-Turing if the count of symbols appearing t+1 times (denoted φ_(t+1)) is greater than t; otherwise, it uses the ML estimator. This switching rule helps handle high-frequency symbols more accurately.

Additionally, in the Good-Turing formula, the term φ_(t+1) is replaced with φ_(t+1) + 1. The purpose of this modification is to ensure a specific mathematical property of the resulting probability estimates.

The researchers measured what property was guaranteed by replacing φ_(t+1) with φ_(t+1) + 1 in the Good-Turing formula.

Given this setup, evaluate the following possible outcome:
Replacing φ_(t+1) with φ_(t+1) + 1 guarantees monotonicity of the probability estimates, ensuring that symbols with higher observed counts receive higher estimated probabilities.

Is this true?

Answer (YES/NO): NO